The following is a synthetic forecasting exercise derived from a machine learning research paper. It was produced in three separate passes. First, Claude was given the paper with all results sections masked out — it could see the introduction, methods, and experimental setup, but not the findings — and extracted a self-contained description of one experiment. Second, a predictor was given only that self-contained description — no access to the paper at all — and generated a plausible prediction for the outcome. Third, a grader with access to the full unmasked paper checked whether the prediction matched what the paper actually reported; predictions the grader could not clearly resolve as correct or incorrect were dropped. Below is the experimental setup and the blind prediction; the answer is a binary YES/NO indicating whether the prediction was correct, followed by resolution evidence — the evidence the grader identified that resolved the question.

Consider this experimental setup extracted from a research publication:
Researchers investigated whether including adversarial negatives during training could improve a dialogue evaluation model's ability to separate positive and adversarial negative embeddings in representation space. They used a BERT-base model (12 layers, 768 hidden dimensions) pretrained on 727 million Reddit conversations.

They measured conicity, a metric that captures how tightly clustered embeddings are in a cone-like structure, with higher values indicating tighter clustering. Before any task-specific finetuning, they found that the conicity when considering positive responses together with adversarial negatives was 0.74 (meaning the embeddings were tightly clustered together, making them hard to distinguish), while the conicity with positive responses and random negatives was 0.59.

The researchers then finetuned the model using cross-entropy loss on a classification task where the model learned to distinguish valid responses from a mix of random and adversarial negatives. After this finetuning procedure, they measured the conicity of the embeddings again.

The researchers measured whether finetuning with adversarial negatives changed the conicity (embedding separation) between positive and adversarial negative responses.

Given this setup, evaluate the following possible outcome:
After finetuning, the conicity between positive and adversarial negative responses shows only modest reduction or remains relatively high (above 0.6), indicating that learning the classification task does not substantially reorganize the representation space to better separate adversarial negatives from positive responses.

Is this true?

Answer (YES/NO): NO